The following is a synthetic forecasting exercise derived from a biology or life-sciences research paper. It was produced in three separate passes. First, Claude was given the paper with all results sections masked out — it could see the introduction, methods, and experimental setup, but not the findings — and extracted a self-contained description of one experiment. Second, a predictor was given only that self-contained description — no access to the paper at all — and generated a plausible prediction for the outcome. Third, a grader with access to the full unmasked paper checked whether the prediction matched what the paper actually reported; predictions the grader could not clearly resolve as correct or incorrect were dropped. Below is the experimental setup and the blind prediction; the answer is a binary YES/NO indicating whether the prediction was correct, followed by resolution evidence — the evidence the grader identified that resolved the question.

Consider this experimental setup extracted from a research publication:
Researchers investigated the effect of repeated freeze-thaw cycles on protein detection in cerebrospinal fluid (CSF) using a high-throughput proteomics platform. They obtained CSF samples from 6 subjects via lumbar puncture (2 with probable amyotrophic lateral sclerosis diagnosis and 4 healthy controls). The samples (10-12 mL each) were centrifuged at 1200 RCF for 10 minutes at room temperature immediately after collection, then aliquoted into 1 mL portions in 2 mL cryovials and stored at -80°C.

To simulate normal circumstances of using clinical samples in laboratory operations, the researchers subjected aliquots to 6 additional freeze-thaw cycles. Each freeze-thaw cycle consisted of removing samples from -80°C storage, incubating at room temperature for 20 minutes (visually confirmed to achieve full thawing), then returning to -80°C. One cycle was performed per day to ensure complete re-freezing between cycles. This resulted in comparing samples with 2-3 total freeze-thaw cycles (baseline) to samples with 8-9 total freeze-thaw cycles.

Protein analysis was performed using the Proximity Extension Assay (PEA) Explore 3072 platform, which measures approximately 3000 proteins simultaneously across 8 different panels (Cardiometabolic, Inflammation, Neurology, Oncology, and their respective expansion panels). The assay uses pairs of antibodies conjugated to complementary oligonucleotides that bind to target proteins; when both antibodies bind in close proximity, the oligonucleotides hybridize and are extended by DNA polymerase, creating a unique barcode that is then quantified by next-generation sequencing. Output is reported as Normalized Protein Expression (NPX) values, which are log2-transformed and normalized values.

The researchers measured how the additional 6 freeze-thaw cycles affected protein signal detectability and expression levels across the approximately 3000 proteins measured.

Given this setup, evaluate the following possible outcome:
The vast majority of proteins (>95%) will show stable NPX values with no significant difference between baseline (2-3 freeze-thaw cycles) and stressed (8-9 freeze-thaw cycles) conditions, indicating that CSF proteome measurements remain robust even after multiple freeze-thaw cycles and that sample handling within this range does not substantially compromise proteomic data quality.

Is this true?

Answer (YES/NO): YES